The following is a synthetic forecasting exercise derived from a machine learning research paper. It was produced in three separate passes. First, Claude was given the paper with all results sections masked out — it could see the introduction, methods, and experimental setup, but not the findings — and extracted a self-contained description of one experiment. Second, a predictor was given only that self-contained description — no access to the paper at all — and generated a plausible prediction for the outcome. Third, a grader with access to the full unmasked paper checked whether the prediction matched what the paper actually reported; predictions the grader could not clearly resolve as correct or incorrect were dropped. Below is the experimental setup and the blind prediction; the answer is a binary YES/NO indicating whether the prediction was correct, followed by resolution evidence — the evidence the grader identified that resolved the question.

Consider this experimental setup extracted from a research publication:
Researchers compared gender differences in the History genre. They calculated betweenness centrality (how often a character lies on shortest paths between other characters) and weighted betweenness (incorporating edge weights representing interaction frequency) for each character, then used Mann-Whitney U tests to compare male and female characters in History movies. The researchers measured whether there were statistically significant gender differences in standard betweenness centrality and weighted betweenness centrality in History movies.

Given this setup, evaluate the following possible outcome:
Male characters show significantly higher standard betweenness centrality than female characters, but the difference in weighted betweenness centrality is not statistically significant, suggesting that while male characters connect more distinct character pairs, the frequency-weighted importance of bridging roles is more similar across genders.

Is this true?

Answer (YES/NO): NO